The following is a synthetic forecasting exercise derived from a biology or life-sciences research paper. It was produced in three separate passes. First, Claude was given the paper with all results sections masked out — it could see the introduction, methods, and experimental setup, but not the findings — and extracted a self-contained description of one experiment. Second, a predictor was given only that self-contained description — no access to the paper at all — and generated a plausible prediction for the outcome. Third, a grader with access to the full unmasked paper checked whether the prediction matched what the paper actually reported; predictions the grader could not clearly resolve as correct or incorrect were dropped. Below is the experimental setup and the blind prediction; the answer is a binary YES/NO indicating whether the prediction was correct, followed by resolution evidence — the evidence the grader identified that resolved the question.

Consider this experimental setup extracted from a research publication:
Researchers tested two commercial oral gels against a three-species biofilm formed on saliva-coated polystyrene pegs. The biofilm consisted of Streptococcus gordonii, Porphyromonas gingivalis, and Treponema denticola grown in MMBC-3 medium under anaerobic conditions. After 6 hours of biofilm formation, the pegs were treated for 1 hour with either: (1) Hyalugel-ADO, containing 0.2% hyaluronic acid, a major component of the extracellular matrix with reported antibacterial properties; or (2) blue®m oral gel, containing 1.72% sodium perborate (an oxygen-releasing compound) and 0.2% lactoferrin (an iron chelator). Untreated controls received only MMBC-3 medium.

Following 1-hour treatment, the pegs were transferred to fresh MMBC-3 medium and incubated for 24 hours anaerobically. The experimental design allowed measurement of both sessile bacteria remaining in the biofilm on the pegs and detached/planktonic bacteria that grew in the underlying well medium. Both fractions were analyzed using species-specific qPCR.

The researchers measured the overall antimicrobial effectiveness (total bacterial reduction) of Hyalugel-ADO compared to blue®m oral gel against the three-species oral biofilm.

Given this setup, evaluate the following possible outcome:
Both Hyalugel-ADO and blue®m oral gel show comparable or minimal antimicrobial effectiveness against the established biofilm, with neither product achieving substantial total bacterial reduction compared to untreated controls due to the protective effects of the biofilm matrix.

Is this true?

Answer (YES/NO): NO